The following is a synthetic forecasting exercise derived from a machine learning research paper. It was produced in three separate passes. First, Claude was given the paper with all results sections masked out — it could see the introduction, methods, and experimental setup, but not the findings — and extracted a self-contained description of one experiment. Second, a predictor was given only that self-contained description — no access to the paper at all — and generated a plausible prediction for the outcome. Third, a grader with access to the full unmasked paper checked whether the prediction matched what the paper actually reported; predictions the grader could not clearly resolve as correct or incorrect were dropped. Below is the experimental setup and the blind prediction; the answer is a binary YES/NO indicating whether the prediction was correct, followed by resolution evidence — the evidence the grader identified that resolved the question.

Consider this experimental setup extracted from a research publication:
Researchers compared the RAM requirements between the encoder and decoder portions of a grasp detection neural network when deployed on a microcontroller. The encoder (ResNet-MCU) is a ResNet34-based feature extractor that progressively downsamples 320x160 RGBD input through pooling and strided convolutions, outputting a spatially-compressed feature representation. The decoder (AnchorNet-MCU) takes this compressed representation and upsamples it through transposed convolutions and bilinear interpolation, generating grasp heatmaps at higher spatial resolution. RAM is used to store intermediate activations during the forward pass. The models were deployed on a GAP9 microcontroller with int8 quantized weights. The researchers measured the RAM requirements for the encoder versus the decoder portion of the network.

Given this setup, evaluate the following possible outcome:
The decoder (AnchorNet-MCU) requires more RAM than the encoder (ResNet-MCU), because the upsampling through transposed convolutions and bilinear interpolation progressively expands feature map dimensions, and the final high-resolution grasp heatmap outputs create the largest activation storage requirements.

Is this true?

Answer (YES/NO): YES